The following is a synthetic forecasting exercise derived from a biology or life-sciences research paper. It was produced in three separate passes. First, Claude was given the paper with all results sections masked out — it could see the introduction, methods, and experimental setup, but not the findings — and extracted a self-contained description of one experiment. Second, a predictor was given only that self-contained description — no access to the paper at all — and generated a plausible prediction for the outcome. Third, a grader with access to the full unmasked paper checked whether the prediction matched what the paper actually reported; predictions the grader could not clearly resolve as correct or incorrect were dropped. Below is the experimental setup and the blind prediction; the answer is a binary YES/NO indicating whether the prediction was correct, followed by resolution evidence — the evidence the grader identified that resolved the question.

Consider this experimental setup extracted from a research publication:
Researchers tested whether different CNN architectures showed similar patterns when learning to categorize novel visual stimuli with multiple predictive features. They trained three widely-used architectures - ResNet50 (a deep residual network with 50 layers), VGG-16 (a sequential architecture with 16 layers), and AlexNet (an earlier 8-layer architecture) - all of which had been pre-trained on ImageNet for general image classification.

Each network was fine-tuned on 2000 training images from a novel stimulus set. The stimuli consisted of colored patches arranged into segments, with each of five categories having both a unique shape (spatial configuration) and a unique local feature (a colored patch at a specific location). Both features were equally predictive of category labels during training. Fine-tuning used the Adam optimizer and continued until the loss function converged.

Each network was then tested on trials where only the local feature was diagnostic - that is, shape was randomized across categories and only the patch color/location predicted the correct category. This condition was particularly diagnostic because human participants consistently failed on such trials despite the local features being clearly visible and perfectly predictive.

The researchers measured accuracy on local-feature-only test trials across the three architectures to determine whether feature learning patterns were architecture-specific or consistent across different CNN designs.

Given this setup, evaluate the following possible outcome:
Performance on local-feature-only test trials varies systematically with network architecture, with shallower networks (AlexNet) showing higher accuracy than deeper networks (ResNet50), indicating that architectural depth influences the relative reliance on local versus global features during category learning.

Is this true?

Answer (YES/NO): NO